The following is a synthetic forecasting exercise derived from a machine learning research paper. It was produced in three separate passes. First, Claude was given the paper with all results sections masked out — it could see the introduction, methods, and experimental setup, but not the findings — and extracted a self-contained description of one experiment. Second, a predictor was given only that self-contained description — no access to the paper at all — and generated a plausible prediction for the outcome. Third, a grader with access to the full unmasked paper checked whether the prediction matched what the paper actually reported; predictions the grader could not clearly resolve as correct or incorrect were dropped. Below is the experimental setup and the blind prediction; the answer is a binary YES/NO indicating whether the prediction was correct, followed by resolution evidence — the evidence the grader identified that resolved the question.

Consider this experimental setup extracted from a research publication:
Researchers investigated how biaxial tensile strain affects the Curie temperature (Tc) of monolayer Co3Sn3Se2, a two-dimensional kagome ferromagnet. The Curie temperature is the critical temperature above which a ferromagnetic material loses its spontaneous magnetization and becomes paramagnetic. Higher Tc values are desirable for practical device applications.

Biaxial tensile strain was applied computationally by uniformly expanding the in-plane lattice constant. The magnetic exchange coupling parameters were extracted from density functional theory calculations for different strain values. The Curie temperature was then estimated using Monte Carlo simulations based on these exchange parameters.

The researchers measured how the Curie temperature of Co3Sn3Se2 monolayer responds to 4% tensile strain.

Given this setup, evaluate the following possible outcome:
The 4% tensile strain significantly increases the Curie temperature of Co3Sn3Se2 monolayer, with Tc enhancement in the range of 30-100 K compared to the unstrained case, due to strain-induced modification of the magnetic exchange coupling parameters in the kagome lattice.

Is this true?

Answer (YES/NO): NO